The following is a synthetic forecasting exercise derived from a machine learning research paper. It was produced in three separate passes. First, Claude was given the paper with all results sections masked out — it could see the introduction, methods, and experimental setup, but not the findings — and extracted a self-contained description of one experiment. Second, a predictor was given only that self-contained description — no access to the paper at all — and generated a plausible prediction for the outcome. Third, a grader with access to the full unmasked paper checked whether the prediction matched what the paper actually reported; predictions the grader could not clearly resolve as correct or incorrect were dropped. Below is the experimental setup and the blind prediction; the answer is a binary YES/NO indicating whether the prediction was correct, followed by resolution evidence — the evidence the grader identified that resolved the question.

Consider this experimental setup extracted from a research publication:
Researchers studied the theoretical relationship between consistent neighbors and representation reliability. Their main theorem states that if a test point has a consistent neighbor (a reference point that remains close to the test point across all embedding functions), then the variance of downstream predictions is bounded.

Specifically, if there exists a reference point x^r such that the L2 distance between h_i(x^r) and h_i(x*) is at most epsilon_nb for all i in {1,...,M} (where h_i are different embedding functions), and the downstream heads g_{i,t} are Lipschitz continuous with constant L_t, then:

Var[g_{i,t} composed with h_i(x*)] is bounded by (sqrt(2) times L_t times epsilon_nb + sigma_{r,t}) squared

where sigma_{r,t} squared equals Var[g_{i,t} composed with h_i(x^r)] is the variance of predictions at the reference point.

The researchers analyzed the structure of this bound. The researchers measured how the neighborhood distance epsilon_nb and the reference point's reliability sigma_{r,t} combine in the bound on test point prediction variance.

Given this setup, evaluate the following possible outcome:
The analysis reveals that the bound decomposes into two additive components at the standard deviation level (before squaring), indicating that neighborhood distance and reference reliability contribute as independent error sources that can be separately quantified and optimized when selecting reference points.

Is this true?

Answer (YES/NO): NO